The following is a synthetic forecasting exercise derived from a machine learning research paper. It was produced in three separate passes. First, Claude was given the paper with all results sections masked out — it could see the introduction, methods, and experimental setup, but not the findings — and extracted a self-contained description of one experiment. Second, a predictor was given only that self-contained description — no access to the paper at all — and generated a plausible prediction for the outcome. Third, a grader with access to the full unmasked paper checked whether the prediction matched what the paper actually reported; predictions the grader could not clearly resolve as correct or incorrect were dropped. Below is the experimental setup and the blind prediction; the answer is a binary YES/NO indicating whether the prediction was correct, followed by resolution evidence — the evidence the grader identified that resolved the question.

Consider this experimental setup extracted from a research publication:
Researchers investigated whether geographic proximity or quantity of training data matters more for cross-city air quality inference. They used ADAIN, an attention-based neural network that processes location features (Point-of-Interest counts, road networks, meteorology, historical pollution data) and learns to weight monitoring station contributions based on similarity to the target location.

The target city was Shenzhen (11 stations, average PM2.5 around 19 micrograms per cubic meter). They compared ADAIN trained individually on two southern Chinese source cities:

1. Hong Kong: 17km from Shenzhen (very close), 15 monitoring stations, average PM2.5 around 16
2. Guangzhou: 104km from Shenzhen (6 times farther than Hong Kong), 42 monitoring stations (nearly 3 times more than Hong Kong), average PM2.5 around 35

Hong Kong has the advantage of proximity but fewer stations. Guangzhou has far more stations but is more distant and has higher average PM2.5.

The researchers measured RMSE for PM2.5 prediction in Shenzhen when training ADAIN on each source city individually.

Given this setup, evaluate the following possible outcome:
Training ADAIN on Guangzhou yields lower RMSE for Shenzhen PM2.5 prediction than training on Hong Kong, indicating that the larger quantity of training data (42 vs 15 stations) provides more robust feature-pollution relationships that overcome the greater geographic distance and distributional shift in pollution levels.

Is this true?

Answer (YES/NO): NO